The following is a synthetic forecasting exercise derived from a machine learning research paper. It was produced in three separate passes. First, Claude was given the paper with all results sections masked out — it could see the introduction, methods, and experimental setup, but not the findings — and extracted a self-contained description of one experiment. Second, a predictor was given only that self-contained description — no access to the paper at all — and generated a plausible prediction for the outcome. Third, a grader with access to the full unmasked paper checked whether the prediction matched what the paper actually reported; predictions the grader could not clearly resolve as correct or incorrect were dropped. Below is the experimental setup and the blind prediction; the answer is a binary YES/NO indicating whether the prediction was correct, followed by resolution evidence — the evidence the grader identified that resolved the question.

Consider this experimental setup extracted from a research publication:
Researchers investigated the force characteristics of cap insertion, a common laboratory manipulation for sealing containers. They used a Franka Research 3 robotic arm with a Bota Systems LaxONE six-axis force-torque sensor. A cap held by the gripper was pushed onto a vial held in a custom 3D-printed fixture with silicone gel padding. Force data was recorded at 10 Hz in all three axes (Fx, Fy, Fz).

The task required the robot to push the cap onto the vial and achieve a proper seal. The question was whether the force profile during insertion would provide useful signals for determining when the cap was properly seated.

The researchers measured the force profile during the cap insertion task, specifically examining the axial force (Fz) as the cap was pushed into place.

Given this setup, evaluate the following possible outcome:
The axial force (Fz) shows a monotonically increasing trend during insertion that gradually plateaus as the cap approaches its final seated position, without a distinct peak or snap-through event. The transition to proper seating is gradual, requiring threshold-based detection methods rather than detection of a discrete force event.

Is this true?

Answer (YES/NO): NO